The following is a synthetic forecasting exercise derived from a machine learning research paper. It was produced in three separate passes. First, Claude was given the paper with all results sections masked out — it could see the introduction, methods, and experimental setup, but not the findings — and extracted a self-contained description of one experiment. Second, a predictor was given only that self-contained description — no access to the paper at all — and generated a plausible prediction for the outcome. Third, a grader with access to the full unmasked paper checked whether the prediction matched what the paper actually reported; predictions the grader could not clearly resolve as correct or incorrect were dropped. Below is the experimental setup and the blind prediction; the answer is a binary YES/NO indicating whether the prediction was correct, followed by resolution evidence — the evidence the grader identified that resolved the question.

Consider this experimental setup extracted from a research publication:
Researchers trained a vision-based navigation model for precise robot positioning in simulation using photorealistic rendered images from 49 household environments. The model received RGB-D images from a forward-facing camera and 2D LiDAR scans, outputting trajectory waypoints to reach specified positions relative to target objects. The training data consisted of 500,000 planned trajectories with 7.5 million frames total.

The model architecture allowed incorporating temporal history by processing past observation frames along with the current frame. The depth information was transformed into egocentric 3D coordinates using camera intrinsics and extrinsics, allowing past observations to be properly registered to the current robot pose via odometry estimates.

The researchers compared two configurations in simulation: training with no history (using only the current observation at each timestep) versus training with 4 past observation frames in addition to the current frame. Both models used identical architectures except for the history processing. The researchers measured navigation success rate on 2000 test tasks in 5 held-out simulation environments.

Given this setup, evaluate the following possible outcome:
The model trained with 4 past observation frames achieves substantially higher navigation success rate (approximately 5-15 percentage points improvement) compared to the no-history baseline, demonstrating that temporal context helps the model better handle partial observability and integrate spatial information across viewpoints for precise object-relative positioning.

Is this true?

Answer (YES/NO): NO